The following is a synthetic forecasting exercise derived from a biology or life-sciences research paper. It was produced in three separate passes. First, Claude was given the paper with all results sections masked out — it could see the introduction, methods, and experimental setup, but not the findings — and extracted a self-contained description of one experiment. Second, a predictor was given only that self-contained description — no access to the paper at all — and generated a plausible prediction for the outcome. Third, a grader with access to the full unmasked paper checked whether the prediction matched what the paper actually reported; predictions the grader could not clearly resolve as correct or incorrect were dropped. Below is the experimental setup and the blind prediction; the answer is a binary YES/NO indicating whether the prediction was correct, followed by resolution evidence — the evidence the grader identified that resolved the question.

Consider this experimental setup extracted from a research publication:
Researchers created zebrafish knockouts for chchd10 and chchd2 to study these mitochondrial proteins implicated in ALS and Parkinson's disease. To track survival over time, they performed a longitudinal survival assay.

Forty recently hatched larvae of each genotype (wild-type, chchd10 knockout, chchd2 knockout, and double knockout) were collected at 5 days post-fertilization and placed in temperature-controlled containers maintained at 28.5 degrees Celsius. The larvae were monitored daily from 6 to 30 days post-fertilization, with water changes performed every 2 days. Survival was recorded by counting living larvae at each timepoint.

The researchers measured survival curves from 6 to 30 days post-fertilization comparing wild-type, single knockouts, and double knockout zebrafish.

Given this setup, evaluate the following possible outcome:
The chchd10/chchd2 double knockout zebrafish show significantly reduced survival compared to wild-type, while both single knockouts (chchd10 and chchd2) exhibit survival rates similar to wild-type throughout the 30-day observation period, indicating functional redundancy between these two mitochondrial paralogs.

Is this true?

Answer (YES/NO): NO